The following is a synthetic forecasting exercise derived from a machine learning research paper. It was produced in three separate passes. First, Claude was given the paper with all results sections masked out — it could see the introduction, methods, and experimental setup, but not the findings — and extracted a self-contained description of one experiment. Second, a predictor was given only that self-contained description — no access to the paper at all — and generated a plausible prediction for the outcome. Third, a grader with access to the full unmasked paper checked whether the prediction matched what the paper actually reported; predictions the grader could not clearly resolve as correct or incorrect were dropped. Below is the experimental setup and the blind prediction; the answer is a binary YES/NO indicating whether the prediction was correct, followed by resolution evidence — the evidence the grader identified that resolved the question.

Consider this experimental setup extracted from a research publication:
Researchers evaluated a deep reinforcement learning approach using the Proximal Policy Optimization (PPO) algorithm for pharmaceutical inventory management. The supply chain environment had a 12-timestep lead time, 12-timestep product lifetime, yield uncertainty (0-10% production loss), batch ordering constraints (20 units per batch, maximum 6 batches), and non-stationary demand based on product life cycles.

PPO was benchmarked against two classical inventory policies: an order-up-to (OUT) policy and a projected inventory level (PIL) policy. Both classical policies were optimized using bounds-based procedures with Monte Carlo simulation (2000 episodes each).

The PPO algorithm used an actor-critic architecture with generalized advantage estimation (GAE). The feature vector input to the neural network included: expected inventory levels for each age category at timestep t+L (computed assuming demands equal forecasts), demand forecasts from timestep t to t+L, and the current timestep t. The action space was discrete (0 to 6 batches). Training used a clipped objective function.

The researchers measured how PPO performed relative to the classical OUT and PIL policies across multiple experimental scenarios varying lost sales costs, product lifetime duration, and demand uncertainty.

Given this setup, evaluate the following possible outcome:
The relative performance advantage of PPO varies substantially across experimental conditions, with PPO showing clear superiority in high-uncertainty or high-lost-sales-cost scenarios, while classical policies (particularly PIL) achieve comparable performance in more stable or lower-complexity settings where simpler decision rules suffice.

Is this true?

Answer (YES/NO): NO